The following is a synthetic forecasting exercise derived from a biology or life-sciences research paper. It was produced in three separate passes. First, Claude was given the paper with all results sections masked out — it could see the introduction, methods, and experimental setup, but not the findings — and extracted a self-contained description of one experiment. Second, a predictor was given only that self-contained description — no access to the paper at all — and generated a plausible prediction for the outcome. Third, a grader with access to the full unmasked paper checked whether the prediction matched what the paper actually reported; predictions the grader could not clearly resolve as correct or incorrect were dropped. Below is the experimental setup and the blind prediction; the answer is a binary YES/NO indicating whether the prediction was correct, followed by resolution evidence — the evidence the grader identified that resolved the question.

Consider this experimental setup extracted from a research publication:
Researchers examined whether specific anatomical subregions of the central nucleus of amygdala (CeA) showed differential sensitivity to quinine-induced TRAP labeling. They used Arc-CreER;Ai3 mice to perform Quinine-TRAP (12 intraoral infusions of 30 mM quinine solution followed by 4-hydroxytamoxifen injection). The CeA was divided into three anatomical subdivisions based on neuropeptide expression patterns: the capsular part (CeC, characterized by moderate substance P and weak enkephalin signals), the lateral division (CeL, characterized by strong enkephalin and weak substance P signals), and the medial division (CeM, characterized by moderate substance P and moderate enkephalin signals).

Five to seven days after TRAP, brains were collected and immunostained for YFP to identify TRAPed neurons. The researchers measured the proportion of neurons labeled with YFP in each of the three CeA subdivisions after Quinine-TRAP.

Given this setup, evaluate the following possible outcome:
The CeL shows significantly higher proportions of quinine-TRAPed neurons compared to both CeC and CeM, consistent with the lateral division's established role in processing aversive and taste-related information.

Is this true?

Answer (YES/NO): NO